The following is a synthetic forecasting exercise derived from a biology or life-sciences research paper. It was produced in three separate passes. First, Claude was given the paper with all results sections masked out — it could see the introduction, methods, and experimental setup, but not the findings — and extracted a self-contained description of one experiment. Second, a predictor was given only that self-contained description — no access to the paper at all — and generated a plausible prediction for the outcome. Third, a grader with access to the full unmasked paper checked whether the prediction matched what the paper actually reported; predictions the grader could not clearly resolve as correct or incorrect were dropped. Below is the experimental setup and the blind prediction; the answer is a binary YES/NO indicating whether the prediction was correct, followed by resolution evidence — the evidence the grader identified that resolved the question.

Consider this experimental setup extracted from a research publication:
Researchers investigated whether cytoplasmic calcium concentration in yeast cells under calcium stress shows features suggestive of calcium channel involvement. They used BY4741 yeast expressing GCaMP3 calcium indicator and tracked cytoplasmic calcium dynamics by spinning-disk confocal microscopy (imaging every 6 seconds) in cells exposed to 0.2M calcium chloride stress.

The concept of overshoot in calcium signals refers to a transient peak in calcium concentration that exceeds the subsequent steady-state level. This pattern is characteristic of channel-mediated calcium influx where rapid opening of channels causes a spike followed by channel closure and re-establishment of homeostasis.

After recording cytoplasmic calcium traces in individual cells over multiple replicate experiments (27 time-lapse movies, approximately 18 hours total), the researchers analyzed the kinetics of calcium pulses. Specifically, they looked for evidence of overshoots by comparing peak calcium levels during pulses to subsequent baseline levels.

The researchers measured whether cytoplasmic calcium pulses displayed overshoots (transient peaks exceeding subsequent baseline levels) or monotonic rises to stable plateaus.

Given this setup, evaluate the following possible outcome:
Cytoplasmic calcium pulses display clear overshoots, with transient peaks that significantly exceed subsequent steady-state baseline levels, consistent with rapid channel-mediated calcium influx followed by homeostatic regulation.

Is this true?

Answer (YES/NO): YES